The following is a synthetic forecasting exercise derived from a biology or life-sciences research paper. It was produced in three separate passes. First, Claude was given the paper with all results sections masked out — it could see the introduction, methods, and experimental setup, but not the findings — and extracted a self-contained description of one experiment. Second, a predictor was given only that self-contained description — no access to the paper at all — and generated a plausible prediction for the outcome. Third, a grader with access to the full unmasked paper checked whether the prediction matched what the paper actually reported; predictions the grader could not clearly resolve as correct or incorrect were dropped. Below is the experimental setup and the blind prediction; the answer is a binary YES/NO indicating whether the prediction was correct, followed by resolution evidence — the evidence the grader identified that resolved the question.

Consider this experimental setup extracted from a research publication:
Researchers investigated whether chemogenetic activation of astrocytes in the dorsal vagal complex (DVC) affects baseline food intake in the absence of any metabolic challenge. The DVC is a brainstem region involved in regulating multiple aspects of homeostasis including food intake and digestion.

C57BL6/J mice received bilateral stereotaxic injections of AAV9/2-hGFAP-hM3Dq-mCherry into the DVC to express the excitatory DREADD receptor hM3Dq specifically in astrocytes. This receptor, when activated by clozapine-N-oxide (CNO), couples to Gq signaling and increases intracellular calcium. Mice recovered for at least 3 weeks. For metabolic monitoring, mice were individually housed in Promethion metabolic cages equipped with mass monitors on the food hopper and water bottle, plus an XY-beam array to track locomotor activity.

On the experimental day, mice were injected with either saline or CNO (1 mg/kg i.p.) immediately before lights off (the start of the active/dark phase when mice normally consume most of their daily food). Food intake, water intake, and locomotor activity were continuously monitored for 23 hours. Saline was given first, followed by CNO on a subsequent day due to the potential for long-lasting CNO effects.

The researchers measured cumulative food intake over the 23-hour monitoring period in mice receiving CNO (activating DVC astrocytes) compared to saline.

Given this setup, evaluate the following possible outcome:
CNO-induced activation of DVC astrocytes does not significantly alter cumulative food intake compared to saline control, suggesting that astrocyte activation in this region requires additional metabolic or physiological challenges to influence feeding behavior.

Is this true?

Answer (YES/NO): NO